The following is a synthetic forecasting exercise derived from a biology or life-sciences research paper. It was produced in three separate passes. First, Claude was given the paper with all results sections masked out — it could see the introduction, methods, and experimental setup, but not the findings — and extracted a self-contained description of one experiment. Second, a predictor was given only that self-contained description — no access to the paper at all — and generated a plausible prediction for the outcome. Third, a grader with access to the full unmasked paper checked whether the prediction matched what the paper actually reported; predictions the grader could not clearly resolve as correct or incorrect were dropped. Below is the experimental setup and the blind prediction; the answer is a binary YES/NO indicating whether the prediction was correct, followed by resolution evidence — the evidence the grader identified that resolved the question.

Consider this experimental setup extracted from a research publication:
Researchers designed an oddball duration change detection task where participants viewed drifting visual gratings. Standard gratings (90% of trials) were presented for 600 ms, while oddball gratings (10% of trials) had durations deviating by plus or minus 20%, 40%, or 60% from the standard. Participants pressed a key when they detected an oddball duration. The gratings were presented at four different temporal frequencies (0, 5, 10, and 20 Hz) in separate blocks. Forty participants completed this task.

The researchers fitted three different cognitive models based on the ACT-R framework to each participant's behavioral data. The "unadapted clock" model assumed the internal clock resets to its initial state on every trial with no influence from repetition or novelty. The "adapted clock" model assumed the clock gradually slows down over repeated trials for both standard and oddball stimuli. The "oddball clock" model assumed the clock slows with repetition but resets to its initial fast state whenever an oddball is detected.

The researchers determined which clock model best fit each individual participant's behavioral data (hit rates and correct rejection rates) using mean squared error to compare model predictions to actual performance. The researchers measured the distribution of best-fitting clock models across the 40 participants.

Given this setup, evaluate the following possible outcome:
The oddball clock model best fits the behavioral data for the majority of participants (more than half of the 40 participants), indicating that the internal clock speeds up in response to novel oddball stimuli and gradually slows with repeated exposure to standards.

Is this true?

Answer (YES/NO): NO